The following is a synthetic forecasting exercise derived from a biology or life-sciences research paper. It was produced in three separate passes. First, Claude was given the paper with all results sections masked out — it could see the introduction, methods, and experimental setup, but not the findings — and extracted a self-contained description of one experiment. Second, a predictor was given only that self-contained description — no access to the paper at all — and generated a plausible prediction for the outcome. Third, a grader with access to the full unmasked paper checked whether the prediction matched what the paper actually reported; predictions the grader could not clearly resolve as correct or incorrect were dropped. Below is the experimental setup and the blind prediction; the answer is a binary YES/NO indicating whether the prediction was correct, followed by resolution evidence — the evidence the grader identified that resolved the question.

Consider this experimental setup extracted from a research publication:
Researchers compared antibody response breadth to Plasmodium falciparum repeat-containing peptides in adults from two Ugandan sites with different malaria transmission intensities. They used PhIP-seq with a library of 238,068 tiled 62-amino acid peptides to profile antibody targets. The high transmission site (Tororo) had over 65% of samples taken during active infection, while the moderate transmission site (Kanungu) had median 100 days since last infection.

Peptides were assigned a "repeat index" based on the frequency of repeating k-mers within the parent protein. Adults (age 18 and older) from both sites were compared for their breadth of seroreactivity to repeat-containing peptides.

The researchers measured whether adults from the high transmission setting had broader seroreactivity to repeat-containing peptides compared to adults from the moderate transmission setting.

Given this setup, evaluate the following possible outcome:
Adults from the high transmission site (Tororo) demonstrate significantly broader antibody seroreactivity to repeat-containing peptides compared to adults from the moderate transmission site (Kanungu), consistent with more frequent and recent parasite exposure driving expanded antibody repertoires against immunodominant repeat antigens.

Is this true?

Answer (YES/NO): NO